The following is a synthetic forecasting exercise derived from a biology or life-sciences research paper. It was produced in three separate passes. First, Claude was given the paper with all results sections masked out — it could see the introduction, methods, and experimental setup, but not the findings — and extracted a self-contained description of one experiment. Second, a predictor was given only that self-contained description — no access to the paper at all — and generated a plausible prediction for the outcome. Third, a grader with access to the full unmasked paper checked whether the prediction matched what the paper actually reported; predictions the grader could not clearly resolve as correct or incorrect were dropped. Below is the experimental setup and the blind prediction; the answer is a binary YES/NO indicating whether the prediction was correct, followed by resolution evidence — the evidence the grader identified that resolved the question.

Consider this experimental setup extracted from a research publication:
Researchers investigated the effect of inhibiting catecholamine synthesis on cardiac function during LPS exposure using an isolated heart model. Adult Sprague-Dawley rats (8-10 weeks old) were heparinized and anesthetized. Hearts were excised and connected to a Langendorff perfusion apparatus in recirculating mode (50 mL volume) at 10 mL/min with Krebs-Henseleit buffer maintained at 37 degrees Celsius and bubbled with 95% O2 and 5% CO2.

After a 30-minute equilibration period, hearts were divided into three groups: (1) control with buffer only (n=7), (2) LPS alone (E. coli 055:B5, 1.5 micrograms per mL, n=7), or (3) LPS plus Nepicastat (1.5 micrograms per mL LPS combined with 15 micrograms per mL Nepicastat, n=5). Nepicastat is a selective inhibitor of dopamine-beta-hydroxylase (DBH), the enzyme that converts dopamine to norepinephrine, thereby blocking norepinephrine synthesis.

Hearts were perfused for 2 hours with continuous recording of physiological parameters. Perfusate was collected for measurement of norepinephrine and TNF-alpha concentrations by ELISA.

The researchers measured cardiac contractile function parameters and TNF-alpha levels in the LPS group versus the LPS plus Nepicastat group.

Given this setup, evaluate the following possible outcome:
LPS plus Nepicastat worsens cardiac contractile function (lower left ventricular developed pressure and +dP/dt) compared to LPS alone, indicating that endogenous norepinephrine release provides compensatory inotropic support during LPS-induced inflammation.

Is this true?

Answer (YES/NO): NO